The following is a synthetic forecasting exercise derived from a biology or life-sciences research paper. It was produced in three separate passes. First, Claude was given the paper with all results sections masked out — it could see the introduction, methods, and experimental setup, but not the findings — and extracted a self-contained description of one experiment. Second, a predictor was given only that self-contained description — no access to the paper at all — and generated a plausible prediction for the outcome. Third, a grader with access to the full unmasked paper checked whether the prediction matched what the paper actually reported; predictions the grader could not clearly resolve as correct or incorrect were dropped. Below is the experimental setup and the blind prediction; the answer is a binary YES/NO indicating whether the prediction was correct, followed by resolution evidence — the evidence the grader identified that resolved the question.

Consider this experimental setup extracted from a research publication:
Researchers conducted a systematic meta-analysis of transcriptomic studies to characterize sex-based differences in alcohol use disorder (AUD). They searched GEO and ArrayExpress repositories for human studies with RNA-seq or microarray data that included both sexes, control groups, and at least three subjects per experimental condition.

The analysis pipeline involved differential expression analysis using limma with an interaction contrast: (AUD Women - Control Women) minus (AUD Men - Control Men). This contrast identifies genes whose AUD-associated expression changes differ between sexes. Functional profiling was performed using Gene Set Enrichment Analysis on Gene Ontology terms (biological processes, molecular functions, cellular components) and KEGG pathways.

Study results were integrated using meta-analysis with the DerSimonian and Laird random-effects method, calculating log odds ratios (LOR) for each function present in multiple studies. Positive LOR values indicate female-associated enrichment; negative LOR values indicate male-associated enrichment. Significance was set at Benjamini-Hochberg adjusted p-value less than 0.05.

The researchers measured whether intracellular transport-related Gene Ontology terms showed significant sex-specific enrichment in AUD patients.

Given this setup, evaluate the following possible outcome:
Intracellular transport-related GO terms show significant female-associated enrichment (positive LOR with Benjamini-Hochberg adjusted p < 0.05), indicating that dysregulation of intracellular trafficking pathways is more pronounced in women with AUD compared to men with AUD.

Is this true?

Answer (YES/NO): YES